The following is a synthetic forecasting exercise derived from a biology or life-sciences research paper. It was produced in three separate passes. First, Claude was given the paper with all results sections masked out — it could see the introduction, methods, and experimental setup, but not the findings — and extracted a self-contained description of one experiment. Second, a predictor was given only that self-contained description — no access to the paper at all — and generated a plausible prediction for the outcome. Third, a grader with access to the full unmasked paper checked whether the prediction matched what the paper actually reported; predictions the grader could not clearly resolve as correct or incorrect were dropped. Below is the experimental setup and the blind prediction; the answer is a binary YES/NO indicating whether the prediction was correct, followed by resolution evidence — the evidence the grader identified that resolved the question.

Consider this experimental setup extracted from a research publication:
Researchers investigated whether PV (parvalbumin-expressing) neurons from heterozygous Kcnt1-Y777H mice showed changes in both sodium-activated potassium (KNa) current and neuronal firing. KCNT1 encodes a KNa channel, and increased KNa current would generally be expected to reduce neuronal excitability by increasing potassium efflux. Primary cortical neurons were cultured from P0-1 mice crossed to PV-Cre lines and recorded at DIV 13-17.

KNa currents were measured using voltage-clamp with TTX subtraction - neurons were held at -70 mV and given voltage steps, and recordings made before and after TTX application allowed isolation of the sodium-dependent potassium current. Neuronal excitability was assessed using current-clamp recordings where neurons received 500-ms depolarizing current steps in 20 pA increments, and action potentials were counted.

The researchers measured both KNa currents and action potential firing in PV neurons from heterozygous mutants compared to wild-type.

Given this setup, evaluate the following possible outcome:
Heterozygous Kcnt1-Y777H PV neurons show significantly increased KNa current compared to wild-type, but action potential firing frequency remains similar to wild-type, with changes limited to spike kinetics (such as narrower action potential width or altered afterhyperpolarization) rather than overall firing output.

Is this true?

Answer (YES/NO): NO